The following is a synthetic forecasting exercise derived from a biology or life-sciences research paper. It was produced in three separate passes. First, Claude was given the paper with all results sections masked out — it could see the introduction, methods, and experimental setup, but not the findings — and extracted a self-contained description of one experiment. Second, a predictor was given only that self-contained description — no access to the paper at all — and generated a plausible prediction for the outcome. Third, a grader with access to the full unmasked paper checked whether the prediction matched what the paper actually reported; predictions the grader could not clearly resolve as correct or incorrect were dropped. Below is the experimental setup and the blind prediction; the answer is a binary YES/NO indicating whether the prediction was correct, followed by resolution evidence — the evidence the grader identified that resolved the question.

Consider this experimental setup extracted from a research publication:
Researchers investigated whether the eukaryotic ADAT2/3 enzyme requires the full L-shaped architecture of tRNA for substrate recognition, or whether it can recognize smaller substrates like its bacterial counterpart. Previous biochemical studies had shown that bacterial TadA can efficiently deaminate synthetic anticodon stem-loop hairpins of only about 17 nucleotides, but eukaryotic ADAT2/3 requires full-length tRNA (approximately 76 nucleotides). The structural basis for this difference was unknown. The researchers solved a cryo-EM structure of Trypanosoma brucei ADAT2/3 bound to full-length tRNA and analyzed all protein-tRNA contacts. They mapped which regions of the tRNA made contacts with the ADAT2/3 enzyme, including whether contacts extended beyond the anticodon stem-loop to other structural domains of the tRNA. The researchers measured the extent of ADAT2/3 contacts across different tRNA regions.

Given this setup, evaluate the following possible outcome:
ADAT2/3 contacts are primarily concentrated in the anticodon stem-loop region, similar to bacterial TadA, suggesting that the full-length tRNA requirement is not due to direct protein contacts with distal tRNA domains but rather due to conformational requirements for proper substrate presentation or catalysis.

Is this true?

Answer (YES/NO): NO